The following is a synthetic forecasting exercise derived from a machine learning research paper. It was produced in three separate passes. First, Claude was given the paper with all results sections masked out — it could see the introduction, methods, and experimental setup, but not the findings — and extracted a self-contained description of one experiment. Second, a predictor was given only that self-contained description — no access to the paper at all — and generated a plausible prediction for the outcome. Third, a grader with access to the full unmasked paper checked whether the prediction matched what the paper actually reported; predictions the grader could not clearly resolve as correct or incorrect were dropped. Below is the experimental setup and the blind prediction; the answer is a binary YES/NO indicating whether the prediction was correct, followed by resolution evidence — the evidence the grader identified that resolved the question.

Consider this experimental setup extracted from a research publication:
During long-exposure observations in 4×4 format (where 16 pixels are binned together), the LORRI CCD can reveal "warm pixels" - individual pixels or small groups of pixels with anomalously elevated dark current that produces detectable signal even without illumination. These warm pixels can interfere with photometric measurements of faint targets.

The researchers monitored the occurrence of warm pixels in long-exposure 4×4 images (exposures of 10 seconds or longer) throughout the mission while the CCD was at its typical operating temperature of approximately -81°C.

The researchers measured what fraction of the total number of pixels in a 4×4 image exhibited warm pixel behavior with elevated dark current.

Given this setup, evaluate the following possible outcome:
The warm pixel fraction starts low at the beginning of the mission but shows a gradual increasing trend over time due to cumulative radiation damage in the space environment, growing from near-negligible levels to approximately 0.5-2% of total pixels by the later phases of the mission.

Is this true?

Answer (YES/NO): NO